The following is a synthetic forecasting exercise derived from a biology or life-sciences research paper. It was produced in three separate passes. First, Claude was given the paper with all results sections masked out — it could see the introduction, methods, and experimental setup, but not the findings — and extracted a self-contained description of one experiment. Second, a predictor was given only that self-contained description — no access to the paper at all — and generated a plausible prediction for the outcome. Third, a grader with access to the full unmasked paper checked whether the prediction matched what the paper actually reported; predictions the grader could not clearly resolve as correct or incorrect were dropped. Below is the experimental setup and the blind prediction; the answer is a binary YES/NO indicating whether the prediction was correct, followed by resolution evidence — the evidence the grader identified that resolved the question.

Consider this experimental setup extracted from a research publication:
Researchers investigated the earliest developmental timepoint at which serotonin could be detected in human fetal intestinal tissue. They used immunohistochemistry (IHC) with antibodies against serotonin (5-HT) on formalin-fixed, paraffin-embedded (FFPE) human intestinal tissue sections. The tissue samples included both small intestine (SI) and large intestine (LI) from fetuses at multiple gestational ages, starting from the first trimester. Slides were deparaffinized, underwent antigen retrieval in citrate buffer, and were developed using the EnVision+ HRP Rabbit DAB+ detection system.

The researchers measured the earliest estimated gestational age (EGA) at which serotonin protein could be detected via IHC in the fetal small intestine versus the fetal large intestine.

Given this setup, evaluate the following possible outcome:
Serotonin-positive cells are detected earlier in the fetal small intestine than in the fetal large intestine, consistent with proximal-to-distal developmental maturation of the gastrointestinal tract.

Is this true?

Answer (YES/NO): YES